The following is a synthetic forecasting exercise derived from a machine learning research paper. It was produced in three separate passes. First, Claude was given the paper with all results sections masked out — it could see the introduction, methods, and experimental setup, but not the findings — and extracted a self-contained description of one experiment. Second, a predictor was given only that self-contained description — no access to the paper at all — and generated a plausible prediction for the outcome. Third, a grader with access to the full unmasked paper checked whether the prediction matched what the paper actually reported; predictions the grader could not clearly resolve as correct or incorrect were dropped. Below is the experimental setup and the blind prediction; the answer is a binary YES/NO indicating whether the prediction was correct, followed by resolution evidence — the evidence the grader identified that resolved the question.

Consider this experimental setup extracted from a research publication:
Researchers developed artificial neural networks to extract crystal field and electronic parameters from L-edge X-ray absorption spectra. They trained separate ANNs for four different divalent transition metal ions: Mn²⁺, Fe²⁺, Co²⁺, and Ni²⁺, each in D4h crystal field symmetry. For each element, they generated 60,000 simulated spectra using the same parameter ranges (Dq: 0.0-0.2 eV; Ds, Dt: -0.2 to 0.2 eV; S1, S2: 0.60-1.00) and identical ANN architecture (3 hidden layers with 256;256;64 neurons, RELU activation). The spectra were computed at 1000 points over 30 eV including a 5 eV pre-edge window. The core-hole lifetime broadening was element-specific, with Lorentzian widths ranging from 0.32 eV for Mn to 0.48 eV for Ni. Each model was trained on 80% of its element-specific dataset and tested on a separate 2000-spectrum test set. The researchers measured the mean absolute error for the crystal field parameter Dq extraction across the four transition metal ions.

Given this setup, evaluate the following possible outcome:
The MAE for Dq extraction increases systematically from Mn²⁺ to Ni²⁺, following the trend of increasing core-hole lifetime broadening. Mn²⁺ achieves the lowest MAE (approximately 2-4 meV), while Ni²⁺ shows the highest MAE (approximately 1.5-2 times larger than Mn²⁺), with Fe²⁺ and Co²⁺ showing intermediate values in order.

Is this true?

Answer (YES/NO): NO